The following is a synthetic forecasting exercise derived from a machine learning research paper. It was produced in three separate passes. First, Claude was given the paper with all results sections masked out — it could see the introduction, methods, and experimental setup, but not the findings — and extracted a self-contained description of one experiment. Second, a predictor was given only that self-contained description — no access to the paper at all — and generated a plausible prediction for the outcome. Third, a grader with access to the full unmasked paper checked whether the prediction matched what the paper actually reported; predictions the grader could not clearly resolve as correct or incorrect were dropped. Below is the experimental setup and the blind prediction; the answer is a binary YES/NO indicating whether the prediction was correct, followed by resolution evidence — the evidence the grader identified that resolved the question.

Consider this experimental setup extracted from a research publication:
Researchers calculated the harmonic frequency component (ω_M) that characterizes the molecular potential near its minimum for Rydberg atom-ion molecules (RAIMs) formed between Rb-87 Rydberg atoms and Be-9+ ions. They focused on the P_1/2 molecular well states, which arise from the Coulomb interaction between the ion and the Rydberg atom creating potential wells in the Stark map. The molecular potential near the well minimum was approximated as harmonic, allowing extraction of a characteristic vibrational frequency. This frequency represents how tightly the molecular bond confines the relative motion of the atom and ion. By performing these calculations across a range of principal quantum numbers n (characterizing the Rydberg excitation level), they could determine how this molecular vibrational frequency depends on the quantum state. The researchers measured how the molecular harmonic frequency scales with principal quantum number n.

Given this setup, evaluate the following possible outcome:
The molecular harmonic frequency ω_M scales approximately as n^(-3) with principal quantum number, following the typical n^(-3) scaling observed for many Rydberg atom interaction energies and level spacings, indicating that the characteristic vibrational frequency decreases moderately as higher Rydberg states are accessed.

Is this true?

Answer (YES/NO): NO